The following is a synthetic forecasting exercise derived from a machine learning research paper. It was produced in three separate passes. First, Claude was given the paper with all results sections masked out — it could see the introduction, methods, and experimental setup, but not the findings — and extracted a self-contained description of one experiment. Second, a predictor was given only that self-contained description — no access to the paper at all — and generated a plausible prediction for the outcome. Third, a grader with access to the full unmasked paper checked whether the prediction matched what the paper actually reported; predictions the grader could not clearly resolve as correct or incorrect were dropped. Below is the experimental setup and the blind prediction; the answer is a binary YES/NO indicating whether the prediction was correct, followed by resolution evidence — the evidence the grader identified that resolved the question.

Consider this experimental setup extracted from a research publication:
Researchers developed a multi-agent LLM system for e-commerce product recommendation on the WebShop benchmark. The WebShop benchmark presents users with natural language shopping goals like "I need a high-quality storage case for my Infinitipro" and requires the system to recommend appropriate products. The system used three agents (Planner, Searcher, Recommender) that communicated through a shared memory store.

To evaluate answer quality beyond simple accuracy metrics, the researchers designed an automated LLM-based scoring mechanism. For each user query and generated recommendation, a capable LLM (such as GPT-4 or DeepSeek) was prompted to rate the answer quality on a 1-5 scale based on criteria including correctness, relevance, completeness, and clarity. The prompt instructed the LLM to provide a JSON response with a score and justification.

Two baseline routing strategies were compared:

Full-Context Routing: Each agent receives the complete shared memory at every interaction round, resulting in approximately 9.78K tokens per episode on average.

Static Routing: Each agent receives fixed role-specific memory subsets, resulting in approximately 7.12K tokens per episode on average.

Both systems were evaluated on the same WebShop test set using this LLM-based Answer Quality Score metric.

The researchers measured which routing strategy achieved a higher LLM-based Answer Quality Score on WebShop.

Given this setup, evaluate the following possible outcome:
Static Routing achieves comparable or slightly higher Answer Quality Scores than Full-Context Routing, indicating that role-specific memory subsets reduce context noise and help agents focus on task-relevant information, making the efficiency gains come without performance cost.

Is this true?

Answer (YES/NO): YES